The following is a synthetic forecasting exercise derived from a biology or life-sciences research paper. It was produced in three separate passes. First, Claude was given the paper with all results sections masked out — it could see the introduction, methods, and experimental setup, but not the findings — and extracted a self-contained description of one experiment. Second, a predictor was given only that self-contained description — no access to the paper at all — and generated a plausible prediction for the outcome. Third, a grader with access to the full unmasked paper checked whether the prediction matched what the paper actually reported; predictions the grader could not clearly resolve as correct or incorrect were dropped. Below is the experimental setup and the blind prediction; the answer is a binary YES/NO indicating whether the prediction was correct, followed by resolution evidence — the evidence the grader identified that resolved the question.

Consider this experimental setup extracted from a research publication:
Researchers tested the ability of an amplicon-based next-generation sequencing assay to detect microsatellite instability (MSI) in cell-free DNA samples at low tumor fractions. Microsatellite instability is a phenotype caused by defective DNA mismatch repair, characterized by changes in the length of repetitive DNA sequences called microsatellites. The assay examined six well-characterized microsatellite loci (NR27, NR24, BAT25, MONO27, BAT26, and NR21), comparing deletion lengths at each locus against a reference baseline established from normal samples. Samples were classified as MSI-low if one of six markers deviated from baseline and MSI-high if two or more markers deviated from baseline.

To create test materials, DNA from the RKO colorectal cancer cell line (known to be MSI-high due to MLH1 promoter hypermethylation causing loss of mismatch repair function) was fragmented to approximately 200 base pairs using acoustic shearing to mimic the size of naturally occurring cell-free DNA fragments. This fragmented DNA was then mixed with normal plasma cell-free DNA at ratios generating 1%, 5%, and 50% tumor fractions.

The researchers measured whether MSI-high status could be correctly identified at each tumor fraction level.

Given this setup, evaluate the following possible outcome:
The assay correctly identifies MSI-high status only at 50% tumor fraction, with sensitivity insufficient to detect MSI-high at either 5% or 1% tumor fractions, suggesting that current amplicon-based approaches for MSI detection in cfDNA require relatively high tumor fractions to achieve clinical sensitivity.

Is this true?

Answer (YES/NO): NO